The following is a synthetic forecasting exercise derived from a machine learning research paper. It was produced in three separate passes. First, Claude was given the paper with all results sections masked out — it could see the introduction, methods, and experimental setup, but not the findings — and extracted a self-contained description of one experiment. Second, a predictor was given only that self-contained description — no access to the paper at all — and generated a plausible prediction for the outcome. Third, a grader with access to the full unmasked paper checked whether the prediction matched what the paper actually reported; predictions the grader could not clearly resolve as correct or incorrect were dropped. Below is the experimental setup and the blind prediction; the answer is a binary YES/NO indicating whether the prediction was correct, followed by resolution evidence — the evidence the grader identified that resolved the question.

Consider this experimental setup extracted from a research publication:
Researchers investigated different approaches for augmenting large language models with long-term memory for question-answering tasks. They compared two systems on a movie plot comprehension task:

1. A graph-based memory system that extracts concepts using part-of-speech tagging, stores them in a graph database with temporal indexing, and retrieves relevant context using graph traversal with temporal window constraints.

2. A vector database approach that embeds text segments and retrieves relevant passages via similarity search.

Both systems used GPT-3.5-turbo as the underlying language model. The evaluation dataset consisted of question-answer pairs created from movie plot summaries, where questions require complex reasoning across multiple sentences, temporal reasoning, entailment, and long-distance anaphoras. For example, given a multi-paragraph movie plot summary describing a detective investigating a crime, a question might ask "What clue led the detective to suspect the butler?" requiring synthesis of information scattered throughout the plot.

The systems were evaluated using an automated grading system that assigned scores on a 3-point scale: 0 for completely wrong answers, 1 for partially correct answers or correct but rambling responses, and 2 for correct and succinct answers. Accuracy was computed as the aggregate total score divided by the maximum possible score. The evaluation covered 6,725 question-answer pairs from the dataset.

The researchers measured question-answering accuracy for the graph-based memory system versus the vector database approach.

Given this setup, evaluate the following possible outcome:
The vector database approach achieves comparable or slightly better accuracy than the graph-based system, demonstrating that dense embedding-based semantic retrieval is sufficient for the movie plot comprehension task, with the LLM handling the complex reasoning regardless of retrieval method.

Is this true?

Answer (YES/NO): YES